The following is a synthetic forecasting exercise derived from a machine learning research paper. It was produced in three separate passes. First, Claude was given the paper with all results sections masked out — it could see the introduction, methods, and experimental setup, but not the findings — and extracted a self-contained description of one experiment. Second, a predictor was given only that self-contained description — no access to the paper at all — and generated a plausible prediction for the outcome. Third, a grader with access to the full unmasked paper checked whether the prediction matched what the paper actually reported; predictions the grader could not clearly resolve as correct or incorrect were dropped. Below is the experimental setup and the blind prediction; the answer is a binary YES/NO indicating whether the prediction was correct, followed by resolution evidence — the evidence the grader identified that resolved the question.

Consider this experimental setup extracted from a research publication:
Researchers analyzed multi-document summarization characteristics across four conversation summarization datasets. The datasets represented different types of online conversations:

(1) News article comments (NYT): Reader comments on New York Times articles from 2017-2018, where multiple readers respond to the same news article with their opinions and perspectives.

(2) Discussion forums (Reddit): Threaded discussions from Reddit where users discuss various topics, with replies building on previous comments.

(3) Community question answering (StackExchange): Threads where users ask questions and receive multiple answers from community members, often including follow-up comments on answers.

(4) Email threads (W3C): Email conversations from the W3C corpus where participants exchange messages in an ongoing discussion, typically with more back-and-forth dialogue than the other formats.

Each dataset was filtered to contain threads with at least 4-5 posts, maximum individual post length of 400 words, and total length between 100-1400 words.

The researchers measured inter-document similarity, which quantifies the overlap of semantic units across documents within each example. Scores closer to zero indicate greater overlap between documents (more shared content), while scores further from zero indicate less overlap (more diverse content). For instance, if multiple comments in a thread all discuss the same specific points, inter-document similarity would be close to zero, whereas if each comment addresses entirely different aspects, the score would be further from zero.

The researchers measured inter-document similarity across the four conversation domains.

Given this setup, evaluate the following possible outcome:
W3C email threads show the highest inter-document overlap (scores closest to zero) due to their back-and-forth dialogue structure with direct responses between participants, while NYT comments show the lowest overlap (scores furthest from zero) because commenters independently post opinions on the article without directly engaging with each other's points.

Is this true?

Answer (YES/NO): NO